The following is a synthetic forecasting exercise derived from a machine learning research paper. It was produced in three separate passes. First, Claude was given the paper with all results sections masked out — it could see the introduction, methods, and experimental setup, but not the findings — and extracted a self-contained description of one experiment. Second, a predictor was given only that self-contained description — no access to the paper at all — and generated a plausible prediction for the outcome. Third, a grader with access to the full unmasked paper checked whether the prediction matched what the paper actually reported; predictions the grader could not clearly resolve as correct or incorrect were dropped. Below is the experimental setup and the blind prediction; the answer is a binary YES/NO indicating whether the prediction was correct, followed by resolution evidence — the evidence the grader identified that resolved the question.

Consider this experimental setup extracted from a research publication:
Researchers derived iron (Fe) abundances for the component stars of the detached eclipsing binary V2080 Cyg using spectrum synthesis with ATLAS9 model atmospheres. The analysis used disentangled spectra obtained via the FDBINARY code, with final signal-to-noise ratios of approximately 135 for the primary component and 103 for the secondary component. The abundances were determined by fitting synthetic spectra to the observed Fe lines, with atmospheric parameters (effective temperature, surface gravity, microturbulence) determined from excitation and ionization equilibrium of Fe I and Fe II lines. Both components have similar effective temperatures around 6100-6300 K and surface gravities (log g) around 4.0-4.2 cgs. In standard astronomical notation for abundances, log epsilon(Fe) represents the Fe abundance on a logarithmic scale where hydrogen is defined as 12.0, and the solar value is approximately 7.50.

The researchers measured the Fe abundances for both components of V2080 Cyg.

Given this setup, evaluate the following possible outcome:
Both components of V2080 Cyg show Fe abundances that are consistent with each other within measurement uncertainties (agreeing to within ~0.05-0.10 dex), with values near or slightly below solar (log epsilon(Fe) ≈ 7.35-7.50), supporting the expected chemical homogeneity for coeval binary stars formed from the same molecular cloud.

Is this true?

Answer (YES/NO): NO